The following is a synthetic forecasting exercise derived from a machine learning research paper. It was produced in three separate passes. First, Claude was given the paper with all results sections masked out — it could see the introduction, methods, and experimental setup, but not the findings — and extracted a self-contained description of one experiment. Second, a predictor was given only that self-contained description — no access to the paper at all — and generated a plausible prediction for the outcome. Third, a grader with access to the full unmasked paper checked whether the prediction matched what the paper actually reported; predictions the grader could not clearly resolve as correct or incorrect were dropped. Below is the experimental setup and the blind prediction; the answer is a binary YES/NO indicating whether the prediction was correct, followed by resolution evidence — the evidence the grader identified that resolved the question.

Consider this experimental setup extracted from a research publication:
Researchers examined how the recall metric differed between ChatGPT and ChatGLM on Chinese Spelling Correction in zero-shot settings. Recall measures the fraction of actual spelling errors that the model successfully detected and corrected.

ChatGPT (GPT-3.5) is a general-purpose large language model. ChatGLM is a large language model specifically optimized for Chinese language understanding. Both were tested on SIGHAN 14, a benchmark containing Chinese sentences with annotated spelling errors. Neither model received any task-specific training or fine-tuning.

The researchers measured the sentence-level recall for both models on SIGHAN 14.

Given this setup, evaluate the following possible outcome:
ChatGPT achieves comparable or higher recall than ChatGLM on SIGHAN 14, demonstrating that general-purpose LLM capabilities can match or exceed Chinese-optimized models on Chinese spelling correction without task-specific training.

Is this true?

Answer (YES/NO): YES